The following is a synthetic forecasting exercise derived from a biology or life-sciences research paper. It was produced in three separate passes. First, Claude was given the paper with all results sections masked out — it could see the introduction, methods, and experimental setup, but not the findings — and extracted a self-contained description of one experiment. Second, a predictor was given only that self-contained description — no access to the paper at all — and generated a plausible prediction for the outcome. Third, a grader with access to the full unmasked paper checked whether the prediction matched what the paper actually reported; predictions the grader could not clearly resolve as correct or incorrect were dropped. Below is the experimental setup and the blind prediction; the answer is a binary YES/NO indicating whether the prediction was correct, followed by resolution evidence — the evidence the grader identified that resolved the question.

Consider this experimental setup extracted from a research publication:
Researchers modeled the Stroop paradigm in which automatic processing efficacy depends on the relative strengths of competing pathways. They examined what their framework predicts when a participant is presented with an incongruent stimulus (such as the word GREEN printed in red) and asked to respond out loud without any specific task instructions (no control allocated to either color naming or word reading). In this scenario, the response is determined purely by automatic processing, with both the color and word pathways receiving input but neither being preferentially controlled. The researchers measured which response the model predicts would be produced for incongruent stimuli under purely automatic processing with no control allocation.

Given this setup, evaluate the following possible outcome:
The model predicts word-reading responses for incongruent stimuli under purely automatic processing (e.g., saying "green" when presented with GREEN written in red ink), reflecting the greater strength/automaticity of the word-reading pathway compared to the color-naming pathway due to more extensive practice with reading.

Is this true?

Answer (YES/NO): YES